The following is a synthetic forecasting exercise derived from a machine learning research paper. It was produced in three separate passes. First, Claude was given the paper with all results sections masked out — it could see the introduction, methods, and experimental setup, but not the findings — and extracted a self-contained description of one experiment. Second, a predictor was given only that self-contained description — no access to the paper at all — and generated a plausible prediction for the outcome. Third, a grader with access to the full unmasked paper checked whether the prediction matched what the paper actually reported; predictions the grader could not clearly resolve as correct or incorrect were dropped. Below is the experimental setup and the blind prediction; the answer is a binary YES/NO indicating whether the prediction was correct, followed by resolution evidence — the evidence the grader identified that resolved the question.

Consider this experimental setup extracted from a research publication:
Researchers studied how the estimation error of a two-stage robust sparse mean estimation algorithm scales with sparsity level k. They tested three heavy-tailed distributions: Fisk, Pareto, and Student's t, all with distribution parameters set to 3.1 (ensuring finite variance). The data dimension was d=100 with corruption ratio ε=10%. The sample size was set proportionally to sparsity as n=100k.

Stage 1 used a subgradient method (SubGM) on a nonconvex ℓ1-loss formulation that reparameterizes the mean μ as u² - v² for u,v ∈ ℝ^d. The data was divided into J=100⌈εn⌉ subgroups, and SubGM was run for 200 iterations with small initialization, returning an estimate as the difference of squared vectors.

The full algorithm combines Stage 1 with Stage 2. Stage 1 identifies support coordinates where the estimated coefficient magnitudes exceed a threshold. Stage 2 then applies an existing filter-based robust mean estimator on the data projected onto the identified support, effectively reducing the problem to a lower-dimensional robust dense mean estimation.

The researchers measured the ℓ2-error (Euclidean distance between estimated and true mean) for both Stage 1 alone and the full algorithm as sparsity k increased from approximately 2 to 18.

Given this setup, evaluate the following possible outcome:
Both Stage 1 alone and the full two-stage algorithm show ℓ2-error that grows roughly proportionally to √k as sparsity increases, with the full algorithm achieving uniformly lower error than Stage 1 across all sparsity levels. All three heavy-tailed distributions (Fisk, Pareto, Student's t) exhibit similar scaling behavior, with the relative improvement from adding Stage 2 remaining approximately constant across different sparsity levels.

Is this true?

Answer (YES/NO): NO